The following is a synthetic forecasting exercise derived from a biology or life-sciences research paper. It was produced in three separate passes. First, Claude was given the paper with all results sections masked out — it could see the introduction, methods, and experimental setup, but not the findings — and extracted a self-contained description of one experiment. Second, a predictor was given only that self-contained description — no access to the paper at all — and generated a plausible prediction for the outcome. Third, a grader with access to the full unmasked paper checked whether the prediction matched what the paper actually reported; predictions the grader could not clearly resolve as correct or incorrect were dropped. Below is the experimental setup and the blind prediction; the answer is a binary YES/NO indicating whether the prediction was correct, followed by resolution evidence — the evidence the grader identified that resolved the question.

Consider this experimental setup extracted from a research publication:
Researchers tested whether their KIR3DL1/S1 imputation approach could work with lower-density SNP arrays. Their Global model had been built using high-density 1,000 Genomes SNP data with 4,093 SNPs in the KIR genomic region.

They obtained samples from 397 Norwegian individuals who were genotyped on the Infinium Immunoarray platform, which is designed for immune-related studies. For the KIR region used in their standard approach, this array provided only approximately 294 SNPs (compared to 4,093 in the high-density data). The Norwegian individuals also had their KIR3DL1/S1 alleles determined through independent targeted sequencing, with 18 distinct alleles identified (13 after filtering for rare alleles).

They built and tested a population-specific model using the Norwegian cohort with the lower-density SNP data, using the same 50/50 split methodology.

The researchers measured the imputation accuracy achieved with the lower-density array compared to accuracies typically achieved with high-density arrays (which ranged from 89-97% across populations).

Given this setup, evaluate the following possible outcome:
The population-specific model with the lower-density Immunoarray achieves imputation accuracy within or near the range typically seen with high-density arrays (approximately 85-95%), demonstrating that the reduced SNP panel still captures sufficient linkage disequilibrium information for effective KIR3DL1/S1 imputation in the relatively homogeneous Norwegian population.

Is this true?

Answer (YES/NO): YES